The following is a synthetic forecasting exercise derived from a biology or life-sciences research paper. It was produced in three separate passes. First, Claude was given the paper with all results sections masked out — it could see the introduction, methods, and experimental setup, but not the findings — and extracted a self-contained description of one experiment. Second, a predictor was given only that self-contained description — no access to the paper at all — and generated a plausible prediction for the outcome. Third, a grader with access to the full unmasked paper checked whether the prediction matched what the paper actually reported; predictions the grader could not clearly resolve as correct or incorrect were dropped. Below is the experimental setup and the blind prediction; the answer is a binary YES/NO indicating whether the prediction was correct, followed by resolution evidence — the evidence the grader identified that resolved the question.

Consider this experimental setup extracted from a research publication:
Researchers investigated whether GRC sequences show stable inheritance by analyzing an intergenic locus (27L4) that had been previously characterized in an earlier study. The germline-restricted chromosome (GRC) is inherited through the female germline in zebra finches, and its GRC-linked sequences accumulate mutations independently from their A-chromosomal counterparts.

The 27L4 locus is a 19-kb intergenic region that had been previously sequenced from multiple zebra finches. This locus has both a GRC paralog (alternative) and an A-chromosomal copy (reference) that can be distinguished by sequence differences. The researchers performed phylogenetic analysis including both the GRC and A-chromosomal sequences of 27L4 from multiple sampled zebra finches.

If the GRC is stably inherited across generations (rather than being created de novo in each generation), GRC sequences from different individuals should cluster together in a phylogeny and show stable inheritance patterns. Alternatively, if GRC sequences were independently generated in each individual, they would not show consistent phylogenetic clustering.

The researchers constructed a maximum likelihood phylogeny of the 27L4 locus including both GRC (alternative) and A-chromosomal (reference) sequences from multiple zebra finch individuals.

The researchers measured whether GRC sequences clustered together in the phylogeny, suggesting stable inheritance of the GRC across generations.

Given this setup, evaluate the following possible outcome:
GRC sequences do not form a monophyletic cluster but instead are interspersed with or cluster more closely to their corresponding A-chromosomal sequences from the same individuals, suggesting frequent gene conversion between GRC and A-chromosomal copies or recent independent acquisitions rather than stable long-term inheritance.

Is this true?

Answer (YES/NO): NO